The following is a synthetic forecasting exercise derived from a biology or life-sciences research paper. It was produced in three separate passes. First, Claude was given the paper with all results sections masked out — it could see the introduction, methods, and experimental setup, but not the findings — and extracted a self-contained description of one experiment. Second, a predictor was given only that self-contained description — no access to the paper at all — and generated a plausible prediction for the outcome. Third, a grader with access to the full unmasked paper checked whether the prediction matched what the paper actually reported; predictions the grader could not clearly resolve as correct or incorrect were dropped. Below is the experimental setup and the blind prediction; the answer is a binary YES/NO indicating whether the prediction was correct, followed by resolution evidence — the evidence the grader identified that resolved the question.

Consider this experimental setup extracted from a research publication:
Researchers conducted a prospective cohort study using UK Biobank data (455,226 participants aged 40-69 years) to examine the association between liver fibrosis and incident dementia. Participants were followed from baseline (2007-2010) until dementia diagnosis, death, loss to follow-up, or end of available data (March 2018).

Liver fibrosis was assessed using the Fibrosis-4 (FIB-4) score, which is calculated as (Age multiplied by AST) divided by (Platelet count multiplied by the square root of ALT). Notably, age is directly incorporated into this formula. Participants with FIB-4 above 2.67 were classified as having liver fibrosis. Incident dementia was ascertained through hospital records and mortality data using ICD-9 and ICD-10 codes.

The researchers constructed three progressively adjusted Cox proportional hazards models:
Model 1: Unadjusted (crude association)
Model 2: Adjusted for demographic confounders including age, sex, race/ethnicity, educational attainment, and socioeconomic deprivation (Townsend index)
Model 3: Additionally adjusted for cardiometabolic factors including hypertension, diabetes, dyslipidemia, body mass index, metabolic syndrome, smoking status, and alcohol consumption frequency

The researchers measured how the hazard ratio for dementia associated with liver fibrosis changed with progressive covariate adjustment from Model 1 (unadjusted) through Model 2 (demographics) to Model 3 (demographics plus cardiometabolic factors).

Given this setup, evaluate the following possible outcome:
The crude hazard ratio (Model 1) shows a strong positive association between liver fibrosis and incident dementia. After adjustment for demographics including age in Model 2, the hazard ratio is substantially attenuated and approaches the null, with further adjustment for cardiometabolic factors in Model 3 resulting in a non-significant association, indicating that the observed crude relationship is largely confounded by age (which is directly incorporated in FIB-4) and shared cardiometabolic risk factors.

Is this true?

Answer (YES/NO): NO